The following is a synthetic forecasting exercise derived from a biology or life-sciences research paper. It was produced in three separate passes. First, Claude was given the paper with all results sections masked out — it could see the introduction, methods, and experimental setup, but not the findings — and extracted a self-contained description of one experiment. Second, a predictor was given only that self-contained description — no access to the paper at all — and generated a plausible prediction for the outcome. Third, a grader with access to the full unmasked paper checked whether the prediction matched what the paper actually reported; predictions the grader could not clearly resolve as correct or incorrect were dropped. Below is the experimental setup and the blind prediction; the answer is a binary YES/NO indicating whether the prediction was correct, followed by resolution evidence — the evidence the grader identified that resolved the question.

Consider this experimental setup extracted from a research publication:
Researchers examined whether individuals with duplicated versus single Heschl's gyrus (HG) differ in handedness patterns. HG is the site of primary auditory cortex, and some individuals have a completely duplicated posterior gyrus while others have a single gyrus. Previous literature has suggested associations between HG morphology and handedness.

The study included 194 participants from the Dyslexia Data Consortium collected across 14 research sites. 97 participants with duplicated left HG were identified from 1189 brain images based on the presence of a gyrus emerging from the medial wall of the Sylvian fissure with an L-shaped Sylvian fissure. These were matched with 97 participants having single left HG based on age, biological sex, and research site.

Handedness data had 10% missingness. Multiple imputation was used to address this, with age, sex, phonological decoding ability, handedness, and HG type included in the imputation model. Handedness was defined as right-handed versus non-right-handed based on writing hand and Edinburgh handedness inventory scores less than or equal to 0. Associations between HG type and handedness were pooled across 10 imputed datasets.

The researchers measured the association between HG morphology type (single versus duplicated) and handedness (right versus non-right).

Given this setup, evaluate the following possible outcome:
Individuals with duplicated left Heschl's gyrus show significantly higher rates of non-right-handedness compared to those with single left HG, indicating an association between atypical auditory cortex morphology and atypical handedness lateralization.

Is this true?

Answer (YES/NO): NO